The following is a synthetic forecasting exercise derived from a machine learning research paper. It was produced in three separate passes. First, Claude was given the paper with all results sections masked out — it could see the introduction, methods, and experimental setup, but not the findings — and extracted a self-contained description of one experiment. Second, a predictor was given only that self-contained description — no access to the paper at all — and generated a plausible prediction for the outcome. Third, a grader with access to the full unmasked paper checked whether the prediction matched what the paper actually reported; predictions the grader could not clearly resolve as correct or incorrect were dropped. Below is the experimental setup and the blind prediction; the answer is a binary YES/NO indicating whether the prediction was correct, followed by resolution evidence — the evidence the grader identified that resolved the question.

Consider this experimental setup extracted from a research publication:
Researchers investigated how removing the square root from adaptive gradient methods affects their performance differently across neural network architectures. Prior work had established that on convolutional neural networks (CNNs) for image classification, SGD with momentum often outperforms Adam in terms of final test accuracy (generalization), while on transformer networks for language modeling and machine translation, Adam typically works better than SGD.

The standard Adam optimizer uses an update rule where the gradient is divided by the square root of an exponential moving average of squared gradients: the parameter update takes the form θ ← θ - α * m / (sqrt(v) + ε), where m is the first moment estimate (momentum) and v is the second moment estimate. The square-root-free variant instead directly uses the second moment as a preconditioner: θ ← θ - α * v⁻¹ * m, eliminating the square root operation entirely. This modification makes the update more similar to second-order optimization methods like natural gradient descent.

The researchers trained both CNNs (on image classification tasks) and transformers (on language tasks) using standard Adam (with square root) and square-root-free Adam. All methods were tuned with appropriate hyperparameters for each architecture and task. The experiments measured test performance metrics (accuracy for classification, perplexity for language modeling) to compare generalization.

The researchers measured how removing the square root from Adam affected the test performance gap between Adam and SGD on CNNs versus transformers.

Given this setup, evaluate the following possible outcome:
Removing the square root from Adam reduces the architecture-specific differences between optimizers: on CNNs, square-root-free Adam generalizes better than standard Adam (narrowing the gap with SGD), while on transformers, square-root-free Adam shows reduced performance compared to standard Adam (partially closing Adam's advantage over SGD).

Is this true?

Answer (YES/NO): NO